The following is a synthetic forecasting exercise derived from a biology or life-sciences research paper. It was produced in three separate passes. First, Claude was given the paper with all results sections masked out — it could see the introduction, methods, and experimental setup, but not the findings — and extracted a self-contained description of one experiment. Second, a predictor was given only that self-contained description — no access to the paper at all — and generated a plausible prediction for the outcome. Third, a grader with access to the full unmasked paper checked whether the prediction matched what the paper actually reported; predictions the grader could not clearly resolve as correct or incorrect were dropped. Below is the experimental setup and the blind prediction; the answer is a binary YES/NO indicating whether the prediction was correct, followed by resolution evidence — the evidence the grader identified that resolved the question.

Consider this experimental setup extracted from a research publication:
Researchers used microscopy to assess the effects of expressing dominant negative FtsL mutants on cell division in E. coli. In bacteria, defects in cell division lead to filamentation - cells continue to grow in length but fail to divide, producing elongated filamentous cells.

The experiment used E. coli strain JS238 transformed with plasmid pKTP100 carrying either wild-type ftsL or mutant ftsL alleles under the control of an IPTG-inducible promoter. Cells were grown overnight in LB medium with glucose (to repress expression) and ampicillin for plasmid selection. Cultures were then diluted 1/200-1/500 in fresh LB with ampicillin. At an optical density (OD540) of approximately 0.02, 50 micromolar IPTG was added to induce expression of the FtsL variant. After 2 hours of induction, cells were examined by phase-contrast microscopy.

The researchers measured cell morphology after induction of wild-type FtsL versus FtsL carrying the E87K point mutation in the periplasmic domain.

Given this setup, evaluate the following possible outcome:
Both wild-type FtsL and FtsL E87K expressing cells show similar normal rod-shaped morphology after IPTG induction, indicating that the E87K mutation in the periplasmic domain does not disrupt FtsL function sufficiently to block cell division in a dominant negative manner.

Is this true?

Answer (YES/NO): NO